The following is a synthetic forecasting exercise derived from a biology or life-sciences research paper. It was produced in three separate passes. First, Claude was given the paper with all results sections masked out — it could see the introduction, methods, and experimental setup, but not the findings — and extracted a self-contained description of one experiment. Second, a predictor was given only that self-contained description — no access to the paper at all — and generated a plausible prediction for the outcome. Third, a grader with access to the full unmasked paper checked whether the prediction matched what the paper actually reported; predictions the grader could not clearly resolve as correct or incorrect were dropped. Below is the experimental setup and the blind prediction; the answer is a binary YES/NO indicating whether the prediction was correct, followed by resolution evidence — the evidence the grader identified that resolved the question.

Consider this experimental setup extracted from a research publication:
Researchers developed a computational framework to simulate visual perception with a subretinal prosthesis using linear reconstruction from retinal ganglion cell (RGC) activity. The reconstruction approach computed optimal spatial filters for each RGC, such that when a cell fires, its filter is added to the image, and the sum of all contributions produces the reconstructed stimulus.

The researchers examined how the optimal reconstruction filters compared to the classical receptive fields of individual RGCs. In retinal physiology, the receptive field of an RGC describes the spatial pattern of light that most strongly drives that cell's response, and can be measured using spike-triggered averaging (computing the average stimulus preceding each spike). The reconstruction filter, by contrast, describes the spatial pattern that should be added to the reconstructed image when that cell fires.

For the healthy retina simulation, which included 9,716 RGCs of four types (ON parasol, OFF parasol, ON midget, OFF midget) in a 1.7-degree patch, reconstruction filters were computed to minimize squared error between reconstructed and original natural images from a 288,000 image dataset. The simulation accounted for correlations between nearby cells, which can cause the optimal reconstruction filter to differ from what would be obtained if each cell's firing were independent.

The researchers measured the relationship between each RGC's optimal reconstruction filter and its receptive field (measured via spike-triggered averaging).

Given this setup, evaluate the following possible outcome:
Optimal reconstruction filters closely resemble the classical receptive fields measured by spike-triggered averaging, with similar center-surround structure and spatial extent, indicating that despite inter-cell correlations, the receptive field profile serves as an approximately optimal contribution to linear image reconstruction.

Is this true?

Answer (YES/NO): YES